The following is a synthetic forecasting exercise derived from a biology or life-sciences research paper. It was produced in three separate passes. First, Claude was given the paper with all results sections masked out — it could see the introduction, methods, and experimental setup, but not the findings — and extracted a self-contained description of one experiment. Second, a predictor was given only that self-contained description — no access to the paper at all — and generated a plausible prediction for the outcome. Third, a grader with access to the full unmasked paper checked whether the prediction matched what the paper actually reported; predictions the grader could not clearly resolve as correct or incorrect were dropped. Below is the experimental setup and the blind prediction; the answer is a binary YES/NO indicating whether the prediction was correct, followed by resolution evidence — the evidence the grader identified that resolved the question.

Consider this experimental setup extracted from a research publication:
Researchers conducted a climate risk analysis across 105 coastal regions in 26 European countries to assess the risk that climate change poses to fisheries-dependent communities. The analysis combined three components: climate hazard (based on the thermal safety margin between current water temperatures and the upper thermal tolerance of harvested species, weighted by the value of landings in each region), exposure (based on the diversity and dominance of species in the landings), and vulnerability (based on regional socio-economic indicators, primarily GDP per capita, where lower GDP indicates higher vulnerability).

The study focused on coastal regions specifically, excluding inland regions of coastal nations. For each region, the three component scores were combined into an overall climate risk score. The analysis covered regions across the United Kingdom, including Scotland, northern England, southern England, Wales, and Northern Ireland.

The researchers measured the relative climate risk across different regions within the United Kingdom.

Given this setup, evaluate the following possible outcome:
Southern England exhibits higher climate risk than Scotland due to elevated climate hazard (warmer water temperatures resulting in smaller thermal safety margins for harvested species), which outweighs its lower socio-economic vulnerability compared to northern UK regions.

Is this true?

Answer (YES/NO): NO